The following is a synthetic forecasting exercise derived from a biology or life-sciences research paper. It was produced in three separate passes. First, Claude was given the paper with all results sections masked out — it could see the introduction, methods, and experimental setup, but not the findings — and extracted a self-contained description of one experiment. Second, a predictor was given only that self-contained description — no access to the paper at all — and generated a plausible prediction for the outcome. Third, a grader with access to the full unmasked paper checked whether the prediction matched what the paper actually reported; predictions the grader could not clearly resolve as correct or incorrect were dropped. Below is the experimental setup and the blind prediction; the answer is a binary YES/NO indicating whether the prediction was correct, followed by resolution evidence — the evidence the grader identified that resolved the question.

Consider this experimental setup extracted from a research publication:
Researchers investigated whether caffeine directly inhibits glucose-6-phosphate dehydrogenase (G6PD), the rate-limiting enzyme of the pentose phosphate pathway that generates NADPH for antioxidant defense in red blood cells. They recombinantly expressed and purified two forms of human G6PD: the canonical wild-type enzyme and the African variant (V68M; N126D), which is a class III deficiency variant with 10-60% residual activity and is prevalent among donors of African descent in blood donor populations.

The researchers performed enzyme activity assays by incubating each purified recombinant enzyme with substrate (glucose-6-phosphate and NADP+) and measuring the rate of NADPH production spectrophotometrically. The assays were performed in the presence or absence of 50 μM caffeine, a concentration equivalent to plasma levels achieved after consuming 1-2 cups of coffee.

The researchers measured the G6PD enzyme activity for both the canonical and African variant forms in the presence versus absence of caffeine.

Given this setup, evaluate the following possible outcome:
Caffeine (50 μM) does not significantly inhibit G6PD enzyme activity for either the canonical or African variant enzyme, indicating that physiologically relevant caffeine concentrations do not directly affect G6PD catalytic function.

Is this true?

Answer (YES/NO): NO